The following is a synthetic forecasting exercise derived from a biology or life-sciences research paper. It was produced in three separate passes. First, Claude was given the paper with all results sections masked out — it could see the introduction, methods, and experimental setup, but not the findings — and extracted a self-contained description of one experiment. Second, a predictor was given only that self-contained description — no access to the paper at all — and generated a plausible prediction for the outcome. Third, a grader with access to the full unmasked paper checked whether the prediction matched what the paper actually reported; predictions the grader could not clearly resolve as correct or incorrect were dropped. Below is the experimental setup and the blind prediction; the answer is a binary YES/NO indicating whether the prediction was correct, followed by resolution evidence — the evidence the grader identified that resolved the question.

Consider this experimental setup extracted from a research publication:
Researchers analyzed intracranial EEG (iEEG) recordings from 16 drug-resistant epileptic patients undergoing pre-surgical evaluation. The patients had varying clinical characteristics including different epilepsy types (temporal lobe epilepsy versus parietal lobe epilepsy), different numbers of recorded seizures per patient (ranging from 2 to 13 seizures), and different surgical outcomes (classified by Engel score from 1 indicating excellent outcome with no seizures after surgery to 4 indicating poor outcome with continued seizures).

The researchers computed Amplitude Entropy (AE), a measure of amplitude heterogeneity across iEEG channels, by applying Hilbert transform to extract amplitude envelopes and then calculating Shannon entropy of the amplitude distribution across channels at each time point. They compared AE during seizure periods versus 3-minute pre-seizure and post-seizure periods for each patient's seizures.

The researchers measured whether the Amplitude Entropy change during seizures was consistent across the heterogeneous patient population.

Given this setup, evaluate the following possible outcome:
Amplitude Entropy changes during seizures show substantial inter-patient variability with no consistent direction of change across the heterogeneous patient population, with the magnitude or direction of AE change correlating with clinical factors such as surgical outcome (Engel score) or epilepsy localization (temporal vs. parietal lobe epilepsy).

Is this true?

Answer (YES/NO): NO